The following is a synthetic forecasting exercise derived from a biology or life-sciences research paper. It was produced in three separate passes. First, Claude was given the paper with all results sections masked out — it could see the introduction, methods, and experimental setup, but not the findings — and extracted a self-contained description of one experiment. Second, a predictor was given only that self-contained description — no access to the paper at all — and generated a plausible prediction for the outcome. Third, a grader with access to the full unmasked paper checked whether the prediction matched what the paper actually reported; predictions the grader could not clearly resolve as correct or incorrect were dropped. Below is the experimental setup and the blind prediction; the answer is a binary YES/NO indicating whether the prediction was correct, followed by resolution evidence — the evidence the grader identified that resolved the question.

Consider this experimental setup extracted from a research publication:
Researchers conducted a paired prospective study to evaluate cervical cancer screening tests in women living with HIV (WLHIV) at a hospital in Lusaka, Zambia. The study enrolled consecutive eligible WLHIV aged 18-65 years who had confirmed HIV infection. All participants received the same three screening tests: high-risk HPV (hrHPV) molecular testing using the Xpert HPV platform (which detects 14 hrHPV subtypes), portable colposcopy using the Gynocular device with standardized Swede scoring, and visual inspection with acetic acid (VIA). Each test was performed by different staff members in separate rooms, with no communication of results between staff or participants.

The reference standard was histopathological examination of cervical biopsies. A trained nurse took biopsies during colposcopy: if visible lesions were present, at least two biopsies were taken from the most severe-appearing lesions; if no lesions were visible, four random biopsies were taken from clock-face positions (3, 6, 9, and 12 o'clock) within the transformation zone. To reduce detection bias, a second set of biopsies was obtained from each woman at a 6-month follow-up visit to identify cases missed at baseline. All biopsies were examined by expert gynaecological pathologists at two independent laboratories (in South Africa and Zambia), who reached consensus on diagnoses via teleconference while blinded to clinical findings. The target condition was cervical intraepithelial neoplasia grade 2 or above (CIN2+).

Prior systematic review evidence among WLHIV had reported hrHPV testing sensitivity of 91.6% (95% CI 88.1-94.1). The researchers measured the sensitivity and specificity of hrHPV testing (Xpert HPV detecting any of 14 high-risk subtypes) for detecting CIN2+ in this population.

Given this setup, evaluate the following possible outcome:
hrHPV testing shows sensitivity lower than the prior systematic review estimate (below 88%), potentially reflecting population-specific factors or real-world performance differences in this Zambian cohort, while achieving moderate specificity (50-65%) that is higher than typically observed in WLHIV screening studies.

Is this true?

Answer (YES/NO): NO